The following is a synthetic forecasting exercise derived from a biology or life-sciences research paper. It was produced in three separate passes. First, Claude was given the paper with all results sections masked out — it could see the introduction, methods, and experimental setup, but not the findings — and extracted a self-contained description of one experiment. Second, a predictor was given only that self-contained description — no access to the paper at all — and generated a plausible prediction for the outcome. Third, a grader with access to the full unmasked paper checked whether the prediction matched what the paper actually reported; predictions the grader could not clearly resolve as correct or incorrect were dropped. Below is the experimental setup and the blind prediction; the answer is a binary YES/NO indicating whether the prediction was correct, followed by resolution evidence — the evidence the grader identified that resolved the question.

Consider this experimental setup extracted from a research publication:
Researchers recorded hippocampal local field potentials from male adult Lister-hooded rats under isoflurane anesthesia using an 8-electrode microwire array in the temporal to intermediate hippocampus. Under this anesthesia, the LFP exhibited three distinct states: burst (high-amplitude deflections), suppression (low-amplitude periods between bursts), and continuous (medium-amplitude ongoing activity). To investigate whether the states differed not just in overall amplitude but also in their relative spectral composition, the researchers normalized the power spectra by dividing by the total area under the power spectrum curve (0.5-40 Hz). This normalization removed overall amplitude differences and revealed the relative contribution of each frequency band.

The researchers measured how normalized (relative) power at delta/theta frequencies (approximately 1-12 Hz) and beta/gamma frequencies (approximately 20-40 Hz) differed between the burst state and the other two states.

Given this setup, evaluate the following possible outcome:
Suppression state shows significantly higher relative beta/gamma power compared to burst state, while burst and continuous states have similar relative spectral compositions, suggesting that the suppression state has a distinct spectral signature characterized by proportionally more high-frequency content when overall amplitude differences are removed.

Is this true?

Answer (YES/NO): NO